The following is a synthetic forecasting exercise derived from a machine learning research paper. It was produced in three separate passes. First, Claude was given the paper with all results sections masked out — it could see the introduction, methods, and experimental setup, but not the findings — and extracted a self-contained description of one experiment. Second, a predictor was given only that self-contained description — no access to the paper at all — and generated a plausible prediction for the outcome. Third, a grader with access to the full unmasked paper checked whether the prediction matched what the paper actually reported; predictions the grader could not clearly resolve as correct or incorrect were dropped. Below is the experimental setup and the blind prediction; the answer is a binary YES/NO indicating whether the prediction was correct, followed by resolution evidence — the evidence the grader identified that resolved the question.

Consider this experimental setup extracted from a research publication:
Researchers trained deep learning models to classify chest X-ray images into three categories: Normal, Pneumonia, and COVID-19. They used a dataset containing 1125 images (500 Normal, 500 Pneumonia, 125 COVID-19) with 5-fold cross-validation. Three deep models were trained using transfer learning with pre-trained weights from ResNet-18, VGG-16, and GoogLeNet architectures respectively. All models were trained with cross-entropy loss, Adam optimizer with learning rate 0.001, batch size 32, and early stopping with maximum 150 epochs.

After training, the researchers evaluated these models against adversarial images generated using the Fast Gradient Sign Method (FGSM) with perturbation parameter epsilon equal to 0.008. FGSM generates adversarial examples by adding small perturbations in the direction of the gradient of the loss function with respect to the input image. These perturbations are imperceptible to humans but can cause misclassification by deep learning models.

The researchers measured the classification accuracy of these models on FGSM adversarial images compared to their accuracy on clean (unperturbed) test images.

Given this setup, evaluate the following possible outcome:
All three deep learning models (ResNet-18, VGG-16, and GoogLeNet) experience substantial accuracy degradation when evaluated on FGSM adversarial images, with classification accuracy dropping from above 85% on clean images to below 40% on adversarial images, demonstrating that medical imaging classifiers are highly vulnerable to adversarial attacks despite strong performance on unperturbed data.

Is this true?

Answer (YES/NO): YES